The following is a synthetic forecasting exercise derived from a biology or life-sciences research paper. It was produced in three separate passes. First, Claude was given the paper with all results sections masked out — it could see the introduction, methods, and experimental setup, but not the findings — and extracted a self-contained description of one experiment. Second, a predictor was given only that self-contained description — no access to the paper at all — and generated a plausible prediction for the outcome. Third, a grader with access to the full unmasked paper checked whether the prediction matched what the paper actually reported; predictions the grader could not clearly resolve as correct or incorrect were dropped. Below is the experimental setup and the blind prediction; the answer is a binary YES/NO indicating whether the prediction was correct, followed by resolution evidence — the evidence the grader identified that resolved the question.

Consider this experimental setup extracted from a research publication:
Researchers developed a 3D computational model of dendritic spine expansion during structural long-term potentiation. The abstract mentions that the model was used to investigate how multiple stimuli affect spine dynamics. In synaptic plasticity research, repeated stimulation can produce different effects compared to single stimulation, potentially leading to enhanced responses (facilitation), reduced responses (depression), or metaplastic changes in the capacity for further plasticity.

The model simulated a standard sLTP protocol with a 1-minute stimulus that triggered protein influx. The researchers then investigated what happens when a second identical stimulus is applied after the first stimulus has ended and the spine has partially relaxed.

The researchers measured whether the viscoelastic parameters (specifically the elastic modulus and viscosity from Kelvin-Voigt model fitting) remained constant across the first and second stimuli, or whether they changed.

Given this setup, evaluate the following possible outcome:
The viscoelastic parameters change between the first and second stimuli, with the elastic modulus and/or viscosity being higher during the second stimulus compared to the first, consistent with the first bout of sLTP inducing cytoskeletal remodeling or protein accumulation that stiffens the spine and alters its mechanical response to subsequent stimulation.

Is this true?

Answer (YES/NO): YES